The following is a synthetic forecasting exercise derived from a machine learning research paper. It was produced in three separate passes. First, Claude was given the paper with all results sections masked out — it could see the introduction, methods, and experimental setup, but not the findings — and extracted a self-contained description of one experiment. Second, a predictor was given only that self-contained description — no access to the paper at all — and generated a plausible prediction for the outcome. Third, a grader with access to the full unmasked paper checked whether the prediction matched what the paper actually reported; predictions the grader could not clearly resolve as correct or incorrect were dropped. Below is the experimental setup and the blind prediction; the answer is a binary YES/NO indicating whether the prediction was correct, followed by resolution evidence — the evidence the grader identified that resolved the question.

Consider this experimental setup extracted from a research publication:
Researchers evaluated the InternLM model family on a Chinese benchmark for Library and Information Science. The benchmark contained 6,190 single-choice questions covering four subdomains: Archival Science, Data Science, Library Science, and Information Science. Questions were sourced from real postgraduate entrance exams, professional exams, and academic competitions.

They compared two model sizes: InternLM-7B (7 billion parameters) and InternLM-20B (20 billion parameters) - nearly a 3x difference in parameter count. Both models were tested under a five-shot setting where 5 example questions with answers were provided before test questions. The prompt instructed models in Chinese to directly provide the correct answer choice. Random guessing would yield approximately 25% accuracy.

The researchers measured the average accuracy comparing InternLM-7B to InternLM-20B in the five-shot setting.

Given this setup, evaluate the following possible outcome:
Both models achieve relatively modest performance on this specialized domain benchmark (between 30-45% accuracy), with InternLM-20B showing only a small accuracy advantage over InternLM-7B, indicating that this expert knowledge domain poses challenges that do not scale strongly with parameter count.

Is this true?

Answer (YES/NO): NO